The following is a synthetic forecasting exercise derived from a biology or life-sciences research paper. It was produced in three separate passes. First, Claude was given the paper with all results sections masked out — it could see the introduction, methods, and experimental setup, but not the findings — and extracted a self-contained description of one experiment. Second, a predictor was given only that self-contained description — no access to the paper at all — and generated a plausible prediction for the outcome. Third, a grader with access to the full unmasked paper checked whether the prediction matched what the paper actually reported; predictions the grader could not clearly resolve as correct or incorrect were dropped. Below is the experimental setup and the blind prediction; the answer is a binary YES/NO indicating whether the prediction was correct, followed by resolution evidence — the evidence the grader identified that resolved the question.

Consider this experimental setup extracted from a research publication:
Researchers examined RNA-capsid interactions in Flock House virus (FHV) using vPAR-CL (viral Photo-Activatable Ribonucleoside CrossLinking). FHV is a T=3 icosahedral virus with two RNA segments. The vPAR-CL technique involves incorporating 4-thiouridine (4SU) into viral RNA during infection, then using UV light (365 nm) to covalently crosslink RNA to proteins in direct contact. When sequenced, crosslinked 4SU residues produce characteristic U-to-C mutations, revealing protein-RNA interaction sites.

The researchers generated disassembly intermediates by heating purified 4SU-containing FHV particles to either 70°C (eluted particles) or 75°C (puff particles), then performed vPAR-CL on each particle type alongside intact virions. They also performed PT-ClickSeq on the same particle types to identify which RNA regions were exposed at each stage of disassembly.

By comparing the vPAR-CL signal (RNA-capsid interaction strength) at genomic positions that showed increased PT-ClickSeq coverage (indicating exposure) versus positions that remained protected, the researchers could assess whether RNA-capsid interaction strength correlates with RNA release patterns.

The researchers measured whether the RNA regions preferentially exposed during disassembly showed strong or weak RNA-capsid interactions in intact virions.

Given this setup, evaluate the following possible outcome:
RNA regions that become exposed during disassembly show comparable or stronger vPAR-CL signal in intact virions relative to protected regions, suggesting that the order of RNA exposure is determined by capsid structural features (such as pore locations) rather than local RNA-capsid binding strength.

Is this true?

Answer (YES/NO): NO